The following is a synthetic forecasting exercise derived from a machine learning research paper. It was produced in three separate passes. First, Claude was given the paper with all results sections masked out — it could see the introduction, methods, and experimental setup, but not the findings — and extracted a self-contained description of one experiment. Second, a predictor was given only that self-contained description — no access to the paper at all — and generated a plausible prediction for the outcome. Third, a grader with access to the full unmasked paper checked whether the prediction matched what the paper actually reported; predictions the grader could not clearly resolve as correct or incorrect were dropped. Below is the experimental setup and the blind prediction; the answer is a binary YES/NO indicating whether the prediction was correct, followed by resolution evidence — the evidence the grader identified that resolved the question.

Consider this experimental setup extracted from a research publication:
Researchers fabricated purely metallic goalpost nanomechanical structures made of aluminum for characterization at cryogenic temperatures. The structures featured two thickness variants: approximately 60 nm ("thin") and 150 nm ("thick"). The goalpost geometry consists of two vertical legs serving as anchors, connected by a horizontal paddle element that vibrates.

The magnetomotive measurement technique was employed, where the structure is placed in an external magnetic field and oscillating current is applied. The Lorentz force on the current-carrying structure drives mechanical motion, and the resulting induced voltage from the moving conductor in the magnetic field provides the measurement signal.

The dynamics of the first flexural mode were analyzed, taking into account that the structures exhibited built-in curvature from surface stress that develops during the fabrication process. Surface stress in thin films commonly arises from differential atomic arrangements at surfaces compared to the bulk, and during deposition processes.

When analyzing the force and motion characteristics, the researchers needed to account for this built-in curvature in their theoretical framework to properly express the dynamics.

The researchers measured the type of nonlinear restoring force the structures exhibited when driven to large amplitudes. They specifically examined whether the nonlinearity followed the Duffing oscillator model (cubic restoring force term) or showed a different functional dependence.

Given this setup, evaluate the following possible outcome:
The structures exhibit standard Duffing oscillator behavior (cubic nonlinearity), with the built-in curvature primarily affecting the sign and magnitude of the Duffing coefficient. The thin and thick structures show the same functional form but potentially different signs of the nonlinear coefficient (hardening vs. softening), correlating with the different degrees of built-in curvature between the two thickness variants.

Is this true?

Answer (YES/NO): NO